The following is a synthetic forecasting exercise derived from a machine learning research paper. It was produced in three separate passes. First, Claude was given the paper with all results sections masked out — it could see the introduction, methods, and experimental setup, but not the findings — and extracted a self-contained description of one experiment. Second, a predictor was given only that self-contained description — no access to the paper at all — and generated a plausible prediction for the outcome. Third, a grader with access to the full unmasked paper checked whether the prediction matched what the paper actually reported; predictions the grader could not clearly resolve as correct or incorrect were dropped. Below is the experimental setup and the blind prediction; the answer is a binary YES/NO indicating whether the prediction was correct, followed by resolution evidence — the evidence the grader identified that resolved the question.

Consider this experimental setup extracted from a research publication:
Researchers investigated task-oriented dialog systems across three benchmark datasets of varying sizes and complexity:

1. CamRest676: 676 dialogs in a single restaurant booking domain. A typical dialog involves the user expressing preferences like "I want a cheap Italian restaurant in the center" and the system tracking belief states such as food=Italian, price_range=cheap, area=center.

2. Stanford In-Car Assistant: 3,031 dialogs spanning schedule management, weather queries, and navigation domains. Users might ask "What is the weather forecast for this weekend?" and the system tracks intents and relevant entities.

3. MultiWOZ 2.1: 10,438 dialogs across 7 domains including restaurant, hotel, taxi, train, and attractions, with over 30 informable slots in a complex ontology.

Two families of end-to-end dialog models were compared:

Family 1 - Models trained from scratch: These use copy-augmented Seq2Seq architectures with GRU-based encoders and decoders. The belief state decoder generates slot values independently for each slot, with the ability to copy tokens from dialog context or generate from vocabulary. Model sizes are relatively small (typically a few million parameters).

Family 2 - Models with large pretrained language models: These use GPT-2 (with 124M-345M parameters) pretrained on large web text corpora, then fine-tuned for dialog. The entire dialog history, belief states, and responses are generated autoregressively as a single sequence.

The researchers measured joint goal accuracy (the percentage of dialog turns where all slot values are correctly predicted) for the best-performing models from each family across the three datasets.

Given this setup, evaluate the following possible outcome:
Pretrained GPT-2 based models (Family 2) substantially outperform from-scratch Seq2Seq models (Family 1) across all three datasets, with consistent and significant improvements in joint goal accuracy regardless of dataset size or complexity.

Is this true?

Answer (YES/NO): NO